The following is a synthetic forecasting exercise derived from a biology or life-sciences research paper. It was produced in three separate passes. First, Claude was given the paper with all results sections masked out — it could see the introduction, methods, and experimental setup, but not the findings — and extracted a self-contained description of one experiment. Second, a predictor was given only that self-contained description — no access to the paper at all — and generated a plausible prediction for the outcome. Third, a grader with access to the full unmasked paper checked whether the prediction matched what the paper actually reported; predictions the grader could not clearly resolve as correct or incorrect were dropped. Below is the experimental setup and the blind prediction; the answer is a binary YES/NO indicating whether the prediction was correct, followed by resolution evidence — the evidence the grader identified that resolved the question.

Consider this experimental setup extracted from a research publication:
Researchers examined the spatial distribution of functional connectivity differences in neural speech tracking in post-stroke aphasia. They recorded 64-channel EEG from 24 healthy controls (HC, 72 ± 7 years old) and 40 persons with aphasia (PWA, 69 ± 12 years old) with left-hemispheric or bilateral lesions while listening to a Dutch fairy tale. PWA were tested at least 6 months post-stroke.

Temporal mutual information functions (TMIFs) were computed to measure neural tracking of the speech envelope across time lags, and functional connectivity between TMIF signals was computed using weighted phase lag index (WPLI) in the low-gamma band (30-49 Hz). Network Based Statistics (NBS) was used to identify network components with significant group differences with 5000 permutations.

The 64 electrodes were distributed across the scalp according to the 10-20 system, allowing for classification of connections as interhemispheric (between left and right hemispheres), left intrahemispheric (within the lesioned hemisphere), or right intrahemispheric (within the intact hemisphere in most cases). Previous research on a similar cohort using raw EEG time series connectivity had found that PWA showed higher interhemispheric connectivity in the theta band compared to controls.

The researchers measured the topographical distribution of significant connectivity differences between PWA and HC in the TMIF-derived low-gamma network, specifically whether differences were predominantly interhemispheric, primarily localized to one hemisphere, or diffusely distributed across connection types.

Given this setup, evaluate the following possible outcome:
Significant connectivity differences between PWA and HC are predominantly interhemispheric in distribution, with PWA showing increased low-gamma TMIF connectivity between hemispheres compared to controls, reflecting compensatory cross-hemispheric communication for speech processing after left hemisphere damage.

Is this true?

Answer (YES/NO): NO